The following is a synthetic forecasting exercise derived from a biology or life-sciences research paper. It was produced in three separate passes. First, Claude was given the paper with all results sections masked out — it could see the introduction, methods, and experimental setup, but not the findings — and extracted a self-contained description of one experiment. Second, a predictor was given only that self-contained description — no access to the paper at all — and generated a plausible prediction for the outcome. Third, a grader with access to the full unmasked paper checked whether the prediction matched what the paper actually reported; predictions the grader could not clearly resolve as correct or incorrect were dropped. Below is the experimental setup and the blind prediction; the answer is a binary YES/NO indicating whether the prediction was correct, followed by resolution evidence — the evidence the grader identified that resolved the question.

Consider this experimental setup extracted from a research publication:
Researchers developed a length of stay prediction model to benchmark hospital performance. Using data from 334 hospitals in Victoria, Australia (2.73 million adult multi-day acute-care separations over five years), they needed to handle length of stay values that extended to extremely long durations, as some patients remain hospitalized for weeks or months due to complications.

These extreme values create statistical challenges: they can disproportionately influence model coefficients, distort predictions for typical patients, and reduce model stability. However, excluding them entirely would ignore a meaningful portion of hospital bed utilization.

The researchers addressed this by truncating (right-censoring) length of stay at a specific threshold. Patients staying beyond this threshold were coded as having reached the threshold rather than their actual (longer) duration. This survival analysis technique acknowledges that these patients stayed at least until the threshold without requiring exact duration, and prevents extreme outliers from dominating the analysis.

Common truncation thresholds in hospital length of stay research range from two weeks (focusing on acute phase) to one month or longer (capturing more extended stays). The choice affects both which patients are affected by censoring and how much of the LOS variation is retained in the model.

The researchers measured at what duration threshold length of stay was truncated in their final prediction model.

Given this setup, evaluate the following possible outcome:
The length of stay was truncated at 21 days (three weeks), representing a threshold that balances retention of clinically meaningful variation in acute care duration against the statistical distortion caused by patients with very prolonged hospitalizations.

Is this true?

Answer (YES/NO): NO